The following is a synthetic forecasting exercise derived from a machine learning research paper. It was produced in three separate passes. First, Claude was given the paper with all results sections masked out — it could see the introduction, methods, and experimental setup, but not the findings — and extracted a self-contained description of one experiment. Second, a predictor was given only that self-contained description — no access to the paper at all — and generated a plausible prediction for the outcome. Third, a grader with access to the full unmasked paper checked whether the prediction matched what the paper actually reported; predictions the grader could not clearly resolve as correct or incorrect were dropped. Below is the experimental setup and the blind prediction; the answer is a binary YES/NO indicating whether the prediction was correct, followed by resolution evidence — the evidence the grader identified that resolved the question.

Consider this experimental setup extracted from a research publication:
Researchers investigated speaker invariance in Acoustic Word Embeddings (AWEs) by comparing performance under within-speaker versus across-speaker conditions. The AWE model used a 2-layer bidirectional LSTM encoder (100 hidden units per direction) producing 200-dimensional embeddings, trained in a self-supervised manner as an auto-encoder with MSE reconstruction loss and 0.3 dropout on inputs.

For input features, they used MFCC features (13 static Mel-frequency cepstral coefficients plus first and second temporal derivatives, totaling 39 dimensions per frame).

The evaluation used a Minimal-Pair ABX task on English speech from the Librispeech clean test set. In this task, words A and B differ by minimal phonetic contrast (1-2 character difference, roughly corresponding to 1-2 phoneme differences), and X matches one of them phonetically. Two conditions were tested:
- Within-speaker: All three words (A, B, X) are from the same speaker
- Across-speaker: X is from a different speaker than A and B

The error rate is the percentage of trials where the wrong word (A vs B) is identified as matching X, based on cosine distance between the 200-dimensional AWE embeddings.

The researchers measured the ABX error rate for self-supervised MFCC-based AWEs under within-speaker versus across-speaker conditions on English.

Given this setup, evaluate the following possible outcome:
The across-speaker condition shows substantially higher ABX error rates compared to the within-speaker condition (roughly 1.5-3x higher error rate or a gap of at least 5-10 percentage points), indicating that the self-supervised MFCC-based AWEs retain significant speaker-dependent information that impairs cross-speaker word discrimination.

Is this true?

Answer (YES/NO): YES